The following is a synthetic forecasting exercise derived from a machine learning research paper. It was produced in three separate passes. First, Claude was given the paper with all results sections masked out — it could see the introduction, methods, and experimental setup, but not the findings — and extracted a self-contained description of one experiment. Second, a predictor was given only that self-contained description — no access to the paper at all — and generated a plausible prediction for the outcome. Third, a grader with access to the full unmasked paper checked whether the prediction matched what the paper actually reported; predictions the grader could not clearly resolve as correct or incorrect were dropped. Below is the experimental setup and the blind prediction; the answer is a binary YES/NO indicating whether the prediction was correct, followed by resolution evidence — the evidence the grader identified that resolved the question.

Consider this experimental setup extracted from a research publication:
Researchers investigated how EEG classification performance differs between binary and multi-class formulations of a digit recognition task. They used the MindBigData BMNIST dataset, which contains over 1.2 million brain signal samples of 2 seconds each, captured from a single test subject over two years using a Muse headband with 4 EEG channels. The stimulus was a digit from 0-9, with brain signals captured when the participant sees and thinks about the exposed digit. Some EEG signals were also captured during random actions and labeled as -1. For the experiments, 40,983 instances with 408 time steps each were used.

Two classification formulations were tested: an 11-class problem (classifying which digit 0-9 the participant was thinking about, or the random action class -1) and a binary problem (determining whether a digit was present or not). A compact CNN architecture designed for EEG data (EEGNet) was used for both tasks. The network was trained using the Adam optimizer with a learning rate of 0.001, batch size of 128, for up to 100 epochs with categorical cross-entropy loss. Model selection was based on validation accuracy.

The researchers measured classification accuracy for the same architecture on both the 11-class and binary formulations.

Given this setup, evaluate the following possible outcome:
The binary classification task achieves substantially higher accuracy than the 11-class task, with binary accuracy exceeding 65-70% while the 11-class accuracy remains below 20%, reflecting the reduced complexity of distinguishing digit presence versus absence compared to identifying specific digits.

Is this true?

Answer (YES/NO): NO